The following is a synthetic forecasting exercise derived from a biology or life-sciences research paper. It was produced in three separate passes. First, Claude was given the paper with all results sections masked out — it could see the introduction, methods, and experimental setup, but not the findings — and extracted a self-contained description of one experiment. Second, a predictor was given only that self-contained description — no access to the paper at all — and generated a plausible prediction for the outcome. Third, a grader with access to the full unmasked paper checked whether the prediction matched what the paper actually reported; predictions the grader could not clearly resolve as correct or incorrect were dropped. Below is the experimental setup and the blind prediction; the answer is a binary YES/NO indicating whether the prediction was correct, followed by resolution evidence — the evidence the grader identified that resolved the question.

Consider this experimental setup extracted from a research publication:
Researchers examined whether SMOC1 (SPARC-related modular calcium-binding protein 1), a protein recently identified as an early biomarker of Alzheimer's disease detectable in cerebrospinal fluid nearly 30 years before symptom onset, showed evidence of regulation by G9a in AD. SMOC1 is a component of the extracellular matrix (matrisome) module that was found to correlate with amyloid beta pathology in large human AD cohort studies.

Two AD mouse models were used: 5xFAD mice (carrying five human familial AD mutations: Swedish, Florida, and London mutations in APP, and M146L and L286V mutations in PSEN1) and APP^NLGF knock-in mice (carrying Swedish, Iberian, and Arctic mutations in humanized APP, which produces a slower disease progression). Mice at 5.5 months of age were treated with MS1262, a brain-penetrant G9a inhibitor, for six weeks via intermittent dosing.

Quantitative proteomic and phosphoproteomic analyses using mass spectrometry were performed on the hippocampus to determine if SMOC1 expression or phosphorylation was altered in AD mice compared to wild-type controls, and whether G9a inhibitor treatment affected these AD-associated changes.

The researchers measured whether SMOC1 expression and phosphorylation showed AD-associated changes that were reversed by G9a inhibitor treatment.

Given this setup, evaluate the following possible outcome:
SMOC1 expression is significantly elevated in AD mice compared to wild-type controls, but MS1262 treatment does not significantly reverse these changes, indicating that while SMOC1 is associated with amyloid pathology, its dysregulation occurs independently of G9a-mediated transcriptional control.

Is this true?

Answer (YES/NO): NO